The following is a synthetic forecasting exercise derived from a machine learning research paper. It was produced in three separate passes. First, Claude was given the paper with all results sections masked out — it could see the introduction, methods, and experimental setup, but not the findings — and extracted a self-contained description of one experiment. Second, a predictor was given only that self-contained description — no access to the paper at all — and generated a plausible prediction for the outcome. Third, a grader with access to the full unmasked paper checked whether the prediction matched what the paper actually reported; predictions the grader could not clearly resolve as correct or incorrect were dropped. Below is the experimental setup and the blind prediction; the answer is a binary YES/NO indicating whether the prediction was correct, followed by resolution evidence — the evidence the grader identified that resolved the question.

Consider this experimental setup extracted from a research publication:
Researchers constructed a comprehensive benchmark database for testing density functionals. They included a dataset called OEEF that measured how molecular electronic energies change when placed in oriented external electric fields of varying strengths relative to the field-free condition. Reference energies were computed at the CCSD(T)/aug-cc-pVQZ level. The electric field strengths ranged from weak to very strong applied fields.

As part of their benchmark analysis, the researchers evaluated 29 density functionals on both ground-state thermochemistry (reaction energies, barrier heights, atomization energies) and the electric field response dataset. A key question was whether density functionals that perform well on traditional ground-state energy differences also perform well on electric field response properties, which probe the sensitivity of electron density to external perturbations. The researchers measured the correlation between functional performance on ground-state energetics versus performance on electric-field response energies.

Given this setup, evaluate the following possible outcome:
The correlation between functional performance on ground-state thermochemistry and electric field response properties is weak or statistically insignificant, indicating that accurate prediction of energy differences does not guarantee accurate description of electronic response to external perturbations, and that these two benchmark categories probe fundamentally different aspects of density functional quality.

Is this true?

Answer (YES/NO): YES